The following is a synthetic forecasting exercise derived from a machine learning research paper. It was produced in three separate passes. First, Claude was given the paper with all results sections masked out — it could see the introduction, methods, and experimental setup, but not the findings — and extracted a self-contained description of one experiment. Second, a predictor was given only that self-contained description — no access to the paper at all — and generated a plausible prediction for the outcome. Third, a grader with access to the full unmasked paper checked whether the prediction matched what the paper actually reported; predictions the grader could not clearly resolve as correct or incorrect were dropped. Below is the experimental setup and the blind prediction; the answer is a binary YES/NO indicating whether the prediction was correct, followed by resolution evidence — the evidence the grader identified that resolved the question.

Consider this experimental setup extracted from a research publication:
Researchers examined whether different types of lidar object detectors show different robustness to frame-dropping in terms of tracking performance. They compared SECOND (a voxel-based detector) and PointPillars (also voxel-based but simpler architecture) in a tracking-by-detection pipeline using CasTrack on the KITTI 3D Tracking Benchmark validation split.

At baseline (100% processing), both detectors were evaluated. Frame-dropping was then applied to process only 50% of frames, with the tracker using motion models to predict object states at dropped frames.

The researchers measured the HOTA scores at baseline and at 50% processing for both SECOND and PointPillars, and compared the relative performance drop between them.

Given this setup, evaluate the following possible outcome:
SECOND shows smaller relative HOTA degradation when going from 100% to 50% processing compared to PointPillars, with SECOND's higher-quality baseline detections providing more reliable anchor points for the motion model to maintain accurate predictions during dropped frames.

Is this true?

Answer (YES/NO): NO